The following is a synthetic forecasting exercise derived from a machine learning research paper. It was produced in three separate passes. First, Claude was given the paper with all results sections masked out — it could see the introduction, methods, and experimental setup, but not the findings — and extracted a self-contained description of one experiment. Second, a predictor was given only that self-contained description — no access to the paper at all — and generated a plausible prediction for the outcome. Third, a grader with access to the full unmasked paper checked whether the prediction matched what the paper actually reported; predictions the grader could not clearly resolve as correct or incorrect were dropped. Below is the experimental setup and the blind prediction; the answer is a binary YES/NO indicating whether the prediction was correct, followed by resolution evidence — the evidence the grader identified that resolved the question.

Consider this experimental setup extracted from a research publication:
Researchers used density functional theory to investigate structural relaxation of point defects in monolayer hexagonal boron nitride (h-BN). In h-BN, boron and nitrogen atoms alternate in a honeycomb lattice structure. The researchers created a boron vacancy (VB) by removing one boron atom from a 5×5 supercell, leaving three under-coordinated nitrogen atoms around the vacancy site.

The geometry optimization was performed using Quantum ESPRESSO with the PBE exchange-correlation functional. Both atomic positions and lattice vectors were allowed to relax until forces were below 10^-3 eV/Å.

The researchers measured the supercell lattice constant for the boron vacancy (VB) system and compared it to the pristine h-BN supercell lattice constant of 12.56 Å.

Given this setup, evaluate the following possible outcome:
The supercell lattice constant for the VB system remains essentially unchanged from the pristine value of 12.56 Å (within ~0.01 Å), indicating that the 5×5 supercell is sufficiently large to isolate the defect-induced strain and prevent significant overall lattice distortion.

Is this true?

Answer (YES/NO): NO